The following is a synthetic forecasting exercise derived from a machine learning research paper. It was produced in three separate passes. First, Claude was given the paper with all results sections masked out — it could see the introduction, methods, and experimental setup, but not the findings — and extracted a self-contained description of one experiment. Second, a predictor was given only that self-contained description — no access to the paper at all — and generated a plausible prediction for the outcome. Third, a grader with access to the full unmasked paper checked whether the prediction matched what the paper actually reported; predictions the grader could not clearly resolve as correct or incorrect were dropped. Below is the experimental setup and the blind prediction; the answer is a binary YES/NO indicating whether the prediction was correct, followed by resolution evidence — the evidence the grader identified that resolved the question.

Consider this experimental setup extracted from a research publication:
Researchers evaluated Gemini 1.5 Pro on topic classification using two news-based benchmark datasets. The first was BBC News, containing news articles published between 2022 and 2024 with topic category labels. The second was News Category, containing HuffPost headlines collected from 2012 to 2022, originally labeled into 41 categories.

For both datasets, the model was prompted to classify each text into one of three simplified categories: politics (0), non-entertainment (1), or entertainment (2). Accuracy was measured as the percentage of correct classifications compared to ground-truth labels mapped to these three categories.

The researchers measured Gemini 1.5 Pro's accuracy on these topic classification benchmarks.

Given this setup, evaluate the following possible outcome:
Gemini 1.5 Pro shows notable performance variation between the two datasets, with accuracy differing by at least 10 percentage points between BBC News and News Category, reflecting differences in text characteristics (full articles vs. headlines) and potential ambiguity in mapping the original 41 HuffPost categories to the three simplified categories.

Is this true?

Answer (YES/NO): NO